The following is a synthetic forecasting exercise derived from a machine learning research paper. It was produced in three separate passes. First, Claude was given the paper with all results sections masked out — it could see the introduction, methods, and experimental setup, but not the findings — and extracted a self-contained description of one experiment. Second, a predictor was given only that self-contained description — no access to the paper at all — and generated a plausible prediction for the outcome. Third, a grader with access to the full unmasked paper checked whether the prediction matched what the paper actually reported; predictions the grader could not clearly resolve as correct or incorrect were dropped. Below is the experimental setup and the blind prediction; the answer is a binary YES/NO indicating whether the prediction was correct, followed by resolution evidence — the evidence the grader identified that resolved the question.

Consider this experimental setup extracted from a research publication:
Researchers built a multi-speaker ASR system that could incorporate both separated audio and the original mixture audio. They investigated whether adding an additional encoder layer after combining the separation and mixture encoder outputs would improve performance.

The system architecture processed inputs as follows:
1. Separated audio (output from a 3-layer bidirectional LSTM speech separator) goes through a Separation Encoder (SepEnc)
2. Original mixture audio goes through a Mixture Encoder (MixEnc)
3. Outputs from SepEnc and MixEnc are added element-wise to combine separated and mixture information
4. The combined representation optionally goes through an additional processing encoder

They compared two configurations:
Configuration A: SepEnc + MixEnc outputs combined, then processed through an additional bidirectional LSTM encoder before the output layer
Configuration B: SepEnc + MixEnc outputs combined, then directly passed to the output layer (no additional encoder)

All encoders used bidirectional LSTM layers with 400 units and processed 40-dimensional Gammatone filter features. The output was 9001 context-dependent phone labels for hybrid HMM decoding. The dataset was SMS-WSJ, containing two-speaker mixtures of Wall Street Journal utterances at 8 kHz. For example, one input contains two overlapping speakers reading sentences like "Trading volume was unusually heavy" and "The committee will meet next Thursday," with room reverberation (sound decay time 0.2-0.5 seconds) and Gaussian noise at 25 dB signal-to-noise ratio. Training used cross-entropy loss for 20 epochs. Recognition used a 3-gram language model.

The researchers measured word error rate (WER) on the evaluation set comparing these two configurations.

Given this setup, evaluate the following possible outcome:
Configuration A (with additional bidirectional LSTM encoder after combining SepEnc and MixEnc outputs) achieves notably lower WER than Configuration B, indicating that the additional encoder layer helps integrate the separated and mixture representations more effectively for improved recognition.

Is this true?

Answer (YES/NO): NO